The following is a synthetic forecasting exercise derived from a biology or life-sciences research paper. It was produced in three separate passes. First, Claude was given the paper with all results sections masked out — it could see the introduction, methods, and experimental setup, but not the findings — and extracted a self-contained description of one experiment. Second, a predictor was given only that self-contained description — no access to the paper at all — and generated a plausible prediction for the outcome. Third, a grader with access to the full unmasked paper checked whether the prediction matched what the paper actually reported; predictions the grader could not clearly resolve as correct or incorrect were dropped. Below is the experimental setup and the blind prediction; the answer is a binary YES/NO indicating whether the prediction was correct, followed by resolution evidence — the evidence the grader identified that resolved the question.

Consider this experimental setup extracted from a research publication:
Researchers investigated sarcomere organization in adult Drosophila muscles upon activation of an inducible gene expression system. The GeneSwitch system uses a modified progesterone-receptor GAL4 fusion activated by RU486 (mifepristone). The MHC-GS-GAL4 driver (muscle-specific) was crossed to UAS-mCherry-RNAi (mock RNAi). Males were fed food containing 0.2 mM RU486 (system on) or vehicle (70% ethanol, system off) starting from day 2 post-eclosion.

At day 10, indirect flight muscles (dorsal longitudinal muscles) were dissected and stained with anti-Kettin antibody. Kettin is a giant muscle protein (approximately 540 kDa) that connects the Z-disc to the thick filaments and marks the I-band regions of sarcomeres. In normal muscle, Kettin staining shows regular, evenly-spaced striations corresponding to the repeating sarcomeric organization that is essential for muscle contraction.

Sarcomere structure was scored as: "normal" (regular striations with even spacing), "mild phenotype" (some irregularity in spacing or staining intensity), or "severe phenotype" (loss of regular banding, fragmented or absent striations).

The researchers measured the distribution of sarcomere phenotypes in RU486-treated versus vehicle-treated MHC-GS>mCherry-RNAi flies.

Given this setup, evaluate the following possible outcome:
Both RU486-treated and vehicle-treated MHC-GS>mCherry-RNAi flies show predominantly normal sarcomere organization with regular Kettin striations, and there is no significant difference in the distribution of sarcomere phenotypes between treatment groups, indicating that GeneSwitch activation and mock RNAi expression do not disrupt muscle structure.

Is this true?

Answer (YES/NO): NO